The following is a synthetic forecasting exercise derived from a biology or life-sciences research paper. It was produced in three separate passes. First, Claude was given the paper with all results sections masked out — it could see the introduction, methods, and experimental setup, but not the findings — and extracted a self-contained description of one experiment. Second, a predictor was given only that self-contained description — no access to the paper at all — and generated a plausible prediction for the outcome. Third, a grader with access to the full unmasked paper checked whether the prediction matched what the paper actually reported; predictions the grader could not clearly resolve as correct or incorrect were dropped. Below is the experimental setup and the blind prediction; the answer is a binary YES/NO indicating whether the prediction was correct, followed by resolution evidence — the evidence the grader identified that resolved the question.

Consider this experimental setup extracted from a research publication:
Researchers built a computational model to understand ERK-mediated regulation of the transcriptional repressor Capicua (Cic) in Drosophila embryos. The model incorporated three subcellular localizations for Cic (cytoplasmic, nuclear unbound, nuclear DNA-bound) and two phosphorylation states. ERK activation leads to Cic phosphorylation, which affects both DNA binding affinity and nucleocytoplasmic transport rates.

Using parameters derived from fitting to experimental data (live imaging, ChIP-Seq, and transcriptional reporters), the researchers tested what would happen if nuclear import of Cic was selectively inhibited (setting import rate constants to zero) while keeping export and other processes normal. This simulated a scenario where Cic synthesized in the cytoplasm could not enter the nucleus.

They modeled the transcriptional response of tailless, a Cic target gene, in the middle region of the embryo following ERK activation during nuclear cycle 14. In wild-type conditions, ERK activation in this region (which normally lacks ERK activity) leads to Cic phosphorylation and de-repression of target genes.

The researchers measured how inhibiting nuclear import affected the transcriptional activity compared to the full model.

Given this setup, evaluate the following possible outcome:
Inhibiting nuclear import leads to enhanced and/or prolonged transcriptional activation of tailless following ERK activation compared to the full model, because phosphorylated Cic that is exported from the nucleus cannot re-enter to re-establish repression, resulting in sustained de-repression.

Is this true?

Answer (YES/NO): YES